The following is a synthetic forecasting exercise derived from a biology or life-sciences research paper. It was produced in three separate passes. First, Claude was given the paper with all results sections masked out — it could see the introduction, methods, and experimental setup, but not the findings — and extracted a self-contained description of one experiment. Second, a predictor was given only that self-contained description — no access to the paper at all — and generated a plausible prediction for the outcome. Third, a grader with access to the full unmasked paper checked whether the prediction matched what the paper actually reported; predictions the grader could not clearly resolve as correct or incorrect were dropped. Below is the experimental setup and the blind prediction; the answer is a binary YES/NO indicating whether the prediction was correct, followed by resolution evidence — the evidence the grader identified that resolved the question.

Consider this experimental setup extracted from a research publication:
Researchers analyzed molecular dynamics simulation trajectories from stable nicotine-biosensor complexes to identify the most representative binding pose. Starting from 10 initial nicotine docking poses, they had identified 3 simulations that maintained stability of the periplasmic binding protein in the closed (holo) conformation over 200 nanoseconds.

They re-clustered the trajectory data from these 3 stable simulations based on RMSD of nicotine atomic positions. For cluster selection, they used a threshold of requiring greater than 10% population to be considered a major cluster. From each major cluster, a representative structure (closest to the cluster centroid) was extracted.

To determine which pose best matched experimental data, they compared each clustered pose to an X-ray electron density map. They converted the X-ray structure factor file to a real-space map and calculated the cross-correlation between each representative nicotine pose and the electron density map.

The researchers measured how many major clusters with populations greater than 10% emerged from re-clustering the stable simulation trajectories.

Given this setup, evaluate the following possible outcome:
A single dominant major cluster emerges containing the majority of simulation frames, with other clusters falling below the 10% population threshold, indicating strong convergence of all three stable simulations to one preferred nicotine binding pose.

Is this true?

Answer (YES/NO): NO